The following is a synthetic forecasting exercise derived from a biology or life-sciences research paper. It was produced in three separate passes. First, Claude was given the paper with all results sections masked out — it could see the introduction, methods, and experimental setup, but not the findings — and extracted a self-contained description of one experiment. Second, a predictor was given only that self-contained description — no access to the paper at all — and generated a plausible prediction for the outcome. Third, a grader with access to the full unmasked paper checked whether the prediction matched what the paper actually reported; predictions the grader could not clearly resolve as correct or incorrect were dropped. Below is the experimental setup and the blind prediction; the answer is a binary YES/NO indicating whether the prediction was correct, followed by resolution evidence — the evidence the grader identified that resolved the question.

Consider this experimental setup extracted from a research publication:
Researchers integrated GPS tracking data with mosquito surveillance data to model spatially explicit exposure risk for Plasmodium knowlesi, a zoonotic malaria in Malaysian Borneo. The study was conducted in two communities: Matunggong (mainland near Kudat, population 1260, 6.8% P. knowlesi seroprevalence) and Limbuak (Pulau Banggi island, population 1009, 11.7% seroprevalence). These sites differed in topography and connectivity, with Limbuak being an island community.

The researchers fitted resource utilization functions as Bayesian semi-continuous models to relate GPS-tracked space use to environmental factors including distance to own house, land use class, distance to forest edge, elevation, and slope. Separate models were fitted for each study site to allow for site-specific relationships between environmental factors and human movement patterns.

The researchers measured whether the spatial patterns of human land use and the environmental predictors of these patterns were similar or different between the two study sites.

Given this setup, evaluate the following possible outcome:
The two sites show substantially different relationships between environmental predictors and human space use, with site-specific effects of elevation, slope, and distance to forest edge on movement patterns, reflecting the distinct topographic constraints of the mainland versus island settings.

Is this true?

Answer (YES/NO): NO